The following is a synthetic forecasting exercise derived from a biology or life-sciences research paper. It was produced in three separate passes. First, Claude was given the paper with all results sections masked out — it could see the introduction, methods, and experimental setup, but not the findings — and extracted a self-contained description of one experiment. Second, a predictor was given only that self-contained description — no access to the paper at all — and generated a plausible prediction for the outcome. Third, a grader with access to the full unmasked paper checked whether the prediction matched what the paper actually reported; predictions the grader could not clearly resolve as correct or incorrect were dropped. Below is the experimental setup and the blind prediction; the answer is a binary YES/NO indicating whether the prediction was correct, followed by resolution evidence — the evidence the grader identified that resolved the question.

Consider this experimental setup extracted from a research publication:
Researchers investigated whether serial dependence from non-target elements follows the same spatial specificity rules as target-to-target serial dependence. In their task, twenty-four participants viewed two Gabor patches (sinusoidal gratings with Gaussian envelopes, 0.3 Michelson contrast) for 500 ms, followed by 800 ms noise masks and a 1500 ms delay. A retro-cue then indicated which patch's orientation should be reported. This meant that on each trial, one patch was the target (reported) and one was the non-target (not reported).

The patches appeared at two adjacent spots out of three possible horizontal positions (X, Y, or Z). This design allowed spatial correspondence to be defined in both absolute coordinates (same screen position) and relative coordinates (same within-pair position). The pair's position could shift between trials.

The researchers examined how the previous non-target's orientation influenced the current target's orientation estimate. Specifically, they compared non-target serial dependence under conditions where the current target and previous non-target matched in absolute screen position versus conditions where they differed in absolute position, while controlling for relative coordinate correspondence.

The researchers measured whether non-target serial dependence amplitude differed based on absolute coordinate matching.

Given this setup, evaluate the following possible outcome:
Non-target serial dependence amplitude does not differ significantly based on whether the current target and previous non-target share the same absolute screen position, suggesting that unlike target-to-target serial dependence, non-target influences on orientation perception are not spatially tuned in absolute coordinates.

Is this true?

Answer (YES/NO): YES